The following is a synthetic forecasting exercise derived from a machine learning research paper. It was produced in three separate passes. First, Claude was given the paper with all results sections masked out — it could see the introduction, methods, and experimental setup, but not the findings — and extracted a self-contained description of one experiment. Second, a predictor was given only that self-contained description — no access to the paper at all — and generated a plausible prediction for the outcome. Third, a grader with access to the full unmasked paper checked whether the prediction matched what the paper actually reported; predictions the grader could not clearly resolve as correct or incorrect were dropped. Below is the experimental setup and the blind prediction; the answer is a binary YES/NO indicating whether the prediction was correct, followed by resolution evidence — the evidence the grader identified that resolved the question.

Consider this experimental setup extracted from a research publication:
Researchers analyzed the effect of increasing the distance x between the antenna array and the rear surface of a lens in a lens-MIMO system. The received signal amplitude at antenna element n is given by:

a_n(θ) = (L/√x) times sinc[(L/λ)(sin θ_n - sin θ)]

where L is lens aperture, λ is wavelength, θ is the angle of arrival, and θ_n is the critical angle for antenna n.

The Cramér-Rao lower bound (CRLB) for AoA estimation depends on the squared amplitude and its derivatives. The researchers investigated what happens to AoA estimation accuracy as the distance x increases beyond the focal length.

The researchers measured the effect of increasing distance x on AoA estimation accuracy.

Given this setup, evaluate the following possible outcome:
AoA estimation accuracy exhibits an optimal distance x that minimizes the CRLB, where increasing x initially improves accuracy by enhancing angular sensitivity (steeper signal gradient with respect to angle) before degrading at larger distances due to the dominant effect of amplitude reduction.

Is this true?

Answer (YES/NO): NO